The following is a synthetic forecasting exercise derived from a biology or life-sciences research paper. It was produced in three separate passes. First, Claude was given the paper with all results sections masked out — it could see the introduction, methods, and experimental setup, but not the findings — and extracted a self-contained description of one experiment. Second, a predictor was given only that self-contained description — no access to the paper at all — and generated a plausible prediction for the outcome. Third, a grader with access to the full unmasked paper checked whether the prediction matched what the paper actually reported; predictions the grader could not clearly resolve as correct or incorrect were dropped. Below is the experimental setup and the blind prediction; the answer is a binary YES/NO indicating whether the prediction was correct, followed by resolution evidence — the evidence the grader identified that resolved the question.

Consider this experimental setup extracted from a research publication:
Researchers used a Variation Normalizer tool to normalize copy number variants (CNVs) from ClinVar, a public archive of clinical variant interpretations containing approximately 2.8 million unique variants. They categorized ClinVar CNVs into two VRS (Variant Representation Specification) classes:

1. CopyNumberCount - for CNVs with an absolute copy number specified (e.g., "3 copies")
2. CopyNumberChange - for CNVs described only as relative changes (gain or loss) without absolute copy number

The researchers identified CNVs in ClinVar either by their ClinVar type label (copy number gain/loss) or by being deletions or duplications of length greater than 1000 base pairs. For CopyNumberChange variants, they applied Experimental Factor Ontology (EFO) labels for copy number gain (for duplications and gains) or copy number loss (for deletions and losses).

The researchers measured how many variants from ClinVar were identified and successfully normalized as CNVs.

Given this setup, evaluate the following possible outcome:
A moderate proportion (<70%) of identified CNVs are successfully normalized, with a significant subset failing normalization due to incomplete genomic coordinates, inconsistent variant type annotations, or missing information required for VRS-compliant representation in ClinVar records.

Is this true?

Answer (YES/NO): NO